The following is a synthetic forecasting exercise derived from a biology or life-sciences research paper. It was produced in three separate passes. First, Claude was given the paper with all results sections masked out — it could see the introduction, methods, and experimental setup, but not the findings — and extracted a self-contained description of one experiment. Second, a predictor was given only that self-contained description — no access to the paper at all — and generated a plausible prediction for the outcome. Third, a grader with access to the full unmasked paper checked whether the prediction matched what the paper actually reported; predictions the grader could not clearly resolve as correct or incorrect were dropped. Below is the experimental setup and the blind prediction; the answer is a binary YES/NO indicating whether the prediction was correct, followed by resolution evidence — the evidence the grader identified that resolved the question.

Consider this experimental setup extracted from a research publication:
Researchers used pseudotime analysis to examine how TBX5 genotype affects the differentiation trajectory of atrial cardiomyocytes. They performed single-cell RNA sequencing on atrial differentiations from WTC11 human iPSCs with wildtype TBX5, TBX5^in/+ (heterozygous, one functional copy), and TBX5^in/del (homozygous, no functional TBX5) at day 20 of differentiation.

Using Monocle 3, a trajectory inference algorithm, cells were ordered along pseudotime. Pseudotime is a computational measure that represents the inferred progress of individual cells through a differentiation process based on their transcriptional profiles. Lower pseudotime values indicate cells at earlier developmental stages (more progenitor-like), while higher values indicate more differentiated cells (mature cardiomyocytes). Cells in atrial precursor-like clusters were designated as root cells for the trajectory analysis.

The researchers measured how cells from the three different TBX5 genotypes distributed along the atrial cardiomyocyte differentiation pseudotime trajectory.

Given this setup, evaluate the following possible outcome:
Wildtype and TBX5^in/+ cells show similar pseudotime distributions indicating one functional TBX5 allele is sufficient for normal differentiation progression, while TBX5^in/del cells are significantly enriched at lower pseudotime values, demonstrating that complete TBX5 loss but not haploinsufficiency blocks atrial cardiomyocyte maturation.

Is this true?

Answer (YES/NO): NO